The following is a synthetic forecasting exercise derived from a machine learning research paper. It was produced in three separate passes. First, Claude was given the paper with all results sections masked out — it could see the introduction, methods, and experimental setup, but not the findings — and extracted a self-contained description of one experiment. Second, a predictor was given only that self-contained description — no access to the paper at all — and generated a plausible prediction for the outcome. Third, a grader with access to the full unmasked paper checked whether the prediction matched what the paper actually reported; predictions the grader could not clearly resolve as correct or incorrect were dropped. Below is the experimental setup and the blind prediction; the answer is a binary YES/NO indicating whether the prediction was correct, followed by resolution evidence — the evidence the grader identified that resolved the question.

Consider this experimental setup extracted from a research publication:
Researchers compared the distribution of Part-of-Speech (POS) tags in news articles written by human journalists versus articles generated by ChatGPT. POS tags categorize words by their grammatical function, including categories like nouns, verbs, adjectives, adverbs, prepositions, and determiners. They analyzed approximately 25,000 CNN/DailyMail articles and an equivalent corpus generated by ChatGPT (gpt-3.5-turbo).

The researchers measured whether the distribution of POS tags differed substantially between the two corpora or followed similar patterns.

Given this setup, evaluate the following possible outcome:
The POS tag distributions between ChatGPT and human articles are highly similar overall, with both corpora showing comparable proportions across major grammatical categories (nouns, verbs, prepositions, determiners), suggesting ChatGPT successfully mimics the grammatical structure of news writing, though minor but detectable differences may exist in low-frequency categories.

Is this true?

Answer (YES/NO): YES